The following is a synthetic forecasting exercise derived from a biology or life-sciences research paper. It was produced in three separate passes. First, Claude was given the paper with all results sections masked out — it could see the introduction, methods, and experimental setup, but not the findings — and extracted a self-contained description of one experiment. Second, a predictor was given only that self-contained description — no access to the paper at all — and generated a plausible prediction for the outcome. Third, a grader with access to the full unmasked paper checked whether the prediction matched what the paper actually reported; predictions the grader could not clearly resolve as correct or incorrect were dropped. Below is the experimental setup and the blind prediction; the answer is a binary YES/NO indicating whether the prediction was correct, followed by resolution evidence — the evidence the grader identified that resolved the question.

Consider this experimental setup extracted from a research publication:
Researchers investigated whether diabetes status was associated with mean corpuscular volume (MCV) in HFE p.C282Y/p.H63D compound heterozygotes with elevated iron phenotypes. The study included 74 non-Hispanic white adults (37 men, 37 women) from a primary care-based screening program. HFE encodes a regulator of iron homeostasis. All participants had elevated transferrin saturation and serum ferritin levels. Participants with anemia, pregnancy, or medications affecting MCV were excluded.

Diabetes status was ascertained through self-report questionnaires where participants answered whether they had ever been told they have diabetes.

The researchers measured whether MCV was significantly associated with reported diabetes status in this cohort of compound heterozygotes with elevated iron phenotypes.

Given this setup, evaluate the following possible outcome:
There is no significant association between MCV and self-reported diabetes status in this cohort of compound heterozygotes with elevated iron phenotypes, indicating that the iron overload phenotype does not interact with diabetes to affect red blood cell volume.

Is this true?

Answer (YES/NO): YES